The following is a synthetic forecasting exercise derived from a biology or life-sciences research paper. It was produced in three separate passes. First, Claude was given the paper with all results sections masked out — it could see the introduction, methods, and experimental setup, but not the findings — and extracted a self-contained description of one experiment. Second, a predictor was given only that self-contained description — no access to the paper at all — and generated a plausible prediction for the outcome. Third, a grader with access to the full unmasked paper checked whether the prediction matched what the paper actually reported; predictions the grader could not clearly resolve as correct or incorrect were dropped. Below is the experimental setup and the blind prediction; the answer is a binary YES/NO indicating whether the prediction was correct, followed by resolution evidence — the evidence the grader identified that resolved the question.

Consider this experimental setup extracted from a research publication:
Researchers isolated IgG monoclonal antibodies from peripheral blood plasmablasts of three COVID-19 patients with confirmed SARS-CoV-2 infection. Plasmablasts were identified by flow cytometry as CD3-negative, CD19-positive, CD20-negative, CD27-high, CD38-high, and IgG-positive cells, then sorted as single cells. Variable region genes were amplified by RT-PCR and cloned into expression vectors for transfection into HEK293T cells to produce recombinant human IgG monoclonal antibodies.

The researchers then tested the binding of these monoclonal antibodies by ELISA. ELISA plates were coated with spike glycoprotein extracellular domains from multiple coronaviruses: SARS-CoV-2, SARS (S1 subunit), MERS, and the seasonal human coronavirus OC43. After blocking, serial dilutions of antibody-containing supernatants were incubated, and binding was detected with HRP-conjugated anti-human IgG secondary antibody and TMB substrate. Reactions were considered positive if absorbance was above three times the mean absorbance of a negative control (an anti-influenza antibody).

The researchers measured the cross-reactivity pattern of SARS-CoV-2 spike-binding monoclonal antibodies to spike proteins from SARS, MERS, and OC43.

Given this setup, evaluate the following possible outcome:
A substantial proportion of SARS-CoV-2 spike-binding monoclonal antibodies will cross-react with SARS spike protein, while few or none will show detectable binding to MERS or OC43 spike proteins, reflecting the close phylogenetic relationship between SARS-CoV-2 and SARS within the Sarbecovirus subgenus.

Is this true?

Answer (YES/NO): NO